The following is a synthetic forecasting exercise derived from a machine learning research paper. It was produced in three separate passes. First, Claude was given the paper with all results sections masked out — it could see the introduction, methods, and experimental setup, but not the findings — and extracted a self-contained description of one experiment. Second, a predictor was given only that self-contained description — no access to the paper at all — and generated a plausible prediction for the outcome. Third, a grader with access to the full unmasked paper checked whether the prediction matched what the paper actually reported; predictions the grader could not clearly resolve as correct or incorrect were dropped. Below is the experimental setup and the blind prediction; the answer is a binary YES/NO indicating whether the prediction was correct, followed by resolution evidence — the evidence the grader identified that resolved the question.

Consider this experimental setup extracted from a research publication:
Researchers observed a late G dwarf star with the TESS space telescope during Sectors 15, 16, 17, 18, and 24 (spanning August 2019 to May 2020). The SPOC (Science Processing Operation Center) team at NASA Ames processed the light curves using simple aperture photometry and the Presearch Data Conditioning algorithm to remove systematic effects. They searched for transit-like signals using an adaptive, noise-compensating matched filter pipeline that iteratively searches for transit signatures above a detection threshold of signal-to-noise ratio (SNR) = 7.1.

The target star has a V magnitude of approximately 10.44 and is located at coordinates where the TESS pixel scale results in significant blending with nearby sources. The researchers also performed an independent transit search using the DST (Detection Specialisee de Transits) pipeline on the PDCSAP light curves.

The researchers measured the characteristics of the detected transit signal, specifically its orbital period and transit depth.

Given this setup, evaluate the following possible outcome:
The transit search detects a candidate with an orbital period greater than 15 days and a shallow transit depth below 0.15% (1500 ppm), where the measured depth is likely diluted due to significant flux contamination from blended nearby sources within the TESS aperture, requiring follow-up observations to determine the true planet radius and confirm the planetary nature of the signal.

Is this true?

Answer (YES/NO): NO